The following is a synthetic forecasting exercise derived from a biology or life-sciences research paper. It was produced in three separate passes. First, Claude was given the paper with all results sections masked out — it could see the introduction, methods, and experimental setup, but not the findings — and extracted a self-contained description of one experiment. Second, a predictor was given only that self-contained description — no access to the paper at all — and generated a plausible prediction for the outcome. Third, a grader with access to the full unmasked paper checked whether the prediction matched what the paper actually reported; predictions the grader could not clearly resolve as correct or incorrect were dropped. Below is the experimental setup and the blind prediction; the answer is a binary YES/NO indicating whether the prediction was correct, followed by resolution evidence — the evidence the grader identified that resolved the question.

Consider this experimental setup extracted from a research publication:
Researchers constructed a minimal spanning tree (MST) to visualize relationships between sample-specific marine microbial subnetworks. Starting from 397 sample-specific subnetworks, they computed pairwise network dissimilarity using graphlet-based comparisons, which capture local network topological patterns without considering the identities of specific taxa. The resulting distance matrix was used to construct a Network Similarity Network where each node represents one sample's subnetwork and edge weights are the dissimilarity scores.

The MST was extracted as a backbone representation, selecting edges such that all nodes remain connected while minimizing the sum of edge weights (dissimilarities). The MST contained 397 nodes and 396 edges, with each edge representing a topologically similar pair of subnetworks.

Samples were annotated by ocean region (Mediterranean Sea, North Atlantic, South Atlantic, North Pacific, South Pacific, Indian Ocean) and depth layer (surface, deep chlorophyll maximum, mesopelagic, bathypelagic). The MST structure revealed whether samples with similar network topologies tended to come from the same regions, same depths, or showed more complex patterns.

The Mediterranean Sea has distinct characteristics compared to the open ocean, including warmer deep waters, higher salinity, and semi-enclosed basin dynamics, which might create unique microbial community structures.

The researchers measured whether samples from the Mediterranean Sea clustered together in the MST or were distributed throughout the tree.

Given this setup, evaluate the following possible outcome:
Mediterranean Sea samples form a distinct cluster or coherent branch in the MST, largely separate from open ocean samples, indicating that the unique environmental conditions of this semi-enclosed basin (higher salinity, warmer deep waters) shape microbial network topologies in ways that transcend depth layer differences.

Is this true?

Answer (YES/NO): YES